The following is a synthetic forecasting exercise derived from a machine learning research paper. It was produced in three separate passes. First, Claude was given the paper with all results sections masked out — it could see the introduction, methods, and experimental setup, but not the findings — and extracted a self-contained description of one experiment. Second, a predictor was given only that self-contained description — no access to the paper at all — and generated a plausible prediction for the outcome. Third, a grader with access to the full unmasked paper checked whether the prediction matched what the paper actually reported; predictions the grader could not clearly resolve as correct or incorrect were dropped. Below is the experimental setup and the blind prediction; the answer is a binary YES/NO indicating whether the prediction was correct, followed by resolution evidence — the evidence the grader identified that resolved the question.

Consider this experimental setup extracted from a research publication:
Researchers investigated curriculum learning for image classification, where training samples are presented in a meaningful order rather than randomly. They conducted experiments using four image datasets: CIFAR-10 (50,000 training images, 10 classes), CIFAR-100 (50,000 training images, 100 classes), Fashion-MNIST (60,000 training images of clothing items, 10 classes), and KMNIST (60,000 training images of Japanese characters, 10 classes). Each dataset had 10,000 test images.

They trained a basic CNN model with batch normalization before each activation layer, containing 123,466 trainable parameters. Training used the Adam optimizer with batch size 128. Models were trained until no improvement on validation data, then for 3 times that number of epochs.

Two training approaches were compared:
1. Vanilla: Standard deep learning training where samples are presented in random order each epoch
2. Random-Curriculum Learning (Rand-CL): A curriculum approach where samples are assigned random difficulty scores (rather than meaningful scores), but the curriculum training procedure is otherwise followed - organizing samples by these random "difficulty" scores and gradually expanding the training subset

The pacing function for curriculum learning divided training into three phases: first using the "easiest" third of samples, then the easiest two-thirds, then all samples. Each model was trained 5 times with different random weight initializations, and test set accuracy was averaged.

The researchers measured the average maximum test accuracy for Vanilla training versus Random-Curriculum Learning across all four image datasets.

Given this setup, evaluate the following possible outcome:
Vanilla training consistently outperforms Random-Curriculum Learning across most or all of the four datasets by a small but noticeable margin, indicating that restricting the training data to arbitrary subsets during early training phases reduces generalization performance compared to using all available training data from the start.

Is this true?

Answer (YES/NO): NO